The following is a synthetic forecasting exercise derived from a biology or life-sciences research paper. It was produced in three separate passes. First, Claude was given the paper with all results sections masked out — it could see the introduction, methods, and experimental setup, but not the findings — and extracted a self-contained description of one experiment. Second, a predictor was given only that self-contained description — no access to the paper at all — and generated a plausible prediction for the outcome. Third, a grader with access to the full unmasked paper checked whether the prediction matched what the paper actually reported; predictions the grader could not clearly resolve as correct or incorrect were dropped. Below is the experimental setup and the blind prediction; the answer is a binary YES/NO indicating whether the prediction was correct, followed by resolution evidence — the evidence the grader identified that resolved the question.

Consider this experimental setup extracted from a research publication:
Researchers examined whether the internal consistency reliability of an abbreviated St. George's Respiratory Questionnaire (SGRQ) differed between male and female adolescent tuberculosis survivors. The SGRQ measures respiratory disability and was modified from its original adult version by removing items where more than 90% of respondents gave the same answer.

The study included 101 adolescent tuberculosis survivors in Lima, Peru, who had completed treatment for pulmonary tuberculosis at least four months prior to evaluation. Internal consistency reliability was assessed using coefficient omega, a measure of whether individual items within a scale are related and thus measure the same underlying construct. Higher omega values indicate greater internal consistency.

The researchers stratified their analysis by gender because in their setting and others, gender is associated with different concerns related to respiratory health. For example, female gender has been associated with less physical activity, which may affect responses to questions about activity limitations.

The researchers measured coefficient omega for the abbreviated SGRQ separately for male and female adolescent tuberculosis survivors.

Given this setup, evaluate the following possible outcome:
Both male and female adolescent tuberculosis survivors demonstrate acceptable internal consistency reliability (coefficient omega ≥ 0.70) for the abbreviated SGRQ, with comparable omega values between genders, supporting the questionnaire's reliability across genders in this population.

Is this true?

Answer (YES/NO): YES